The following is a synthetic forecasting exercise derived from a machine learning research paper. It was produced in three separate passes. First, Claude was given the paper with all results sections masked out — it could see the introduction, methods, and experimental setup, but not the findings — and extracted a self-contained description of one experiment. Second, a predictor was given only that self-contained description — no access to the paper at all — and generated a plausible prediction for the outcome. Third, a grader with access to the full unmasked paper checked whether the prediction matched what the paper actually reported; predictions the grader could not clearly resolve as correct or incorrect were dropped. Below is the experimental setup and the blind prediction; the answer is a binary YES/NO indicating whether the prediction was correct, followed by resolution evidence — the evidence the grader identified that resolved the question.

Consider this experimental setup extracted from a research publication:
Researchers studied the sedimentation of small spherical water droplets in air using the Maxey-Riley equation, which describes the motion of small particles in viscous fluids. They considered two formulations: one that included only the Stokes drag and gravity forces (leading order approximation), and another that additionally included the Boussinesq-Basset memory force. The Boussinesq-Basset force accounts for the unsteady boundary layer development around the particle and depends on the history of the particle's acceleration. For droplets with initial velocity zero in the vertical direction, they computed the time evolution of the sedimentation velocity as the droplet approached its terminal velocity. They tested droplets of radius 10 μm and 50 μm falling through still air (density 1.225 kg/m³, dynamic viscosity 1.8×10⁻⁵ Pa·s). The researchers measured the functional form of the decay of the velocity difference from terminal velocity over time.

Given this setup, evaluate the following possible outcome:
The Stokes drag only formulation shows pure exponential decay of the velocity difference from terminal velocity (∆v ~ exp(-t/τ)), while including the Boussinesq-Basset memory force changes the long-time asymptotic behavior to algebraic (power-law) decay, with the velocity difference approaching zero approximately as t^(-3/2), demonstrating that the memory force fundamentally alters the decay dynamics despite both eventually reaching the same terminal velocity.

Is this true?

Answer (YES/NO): NO